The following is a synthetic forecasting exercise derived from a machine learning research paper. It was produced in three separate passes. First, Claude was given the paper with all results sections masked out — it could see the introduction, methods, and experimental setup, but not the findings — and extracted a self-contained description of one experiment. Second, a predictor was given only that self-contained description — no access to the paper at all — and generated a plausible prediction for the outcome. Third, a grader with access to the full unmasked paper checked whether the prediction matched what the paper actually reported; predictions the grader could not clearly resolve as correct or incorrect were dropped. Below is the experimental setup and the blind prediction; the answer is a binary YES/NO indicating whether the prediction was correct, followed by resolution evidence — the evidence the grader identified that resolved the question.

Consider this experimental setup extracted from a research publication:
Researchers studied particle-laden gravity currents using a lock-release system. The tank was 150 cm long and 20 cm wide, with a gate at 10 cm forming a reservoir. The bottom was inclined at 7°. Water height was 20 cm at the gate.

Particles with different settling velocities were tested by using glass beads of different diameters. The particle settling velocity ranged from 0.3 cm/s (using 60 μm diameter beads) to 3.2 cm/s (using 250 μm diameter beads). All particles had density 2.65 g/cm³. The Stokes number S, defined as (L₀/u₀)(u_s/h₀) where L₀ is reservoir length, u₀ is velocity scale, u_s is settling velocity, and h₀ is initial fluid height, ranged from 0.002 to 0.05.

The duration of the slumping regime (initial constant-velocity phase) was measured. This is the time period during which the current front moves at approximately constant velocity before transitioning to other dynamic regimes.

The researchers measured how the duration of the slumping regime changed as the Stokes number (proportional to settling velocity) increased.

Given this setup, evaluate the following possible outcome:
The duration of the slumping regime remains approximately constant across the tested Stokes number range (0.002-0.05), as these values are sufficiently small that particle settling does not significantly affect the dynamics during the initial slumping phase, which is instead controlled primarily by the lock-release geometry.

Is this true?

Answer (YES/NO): NO